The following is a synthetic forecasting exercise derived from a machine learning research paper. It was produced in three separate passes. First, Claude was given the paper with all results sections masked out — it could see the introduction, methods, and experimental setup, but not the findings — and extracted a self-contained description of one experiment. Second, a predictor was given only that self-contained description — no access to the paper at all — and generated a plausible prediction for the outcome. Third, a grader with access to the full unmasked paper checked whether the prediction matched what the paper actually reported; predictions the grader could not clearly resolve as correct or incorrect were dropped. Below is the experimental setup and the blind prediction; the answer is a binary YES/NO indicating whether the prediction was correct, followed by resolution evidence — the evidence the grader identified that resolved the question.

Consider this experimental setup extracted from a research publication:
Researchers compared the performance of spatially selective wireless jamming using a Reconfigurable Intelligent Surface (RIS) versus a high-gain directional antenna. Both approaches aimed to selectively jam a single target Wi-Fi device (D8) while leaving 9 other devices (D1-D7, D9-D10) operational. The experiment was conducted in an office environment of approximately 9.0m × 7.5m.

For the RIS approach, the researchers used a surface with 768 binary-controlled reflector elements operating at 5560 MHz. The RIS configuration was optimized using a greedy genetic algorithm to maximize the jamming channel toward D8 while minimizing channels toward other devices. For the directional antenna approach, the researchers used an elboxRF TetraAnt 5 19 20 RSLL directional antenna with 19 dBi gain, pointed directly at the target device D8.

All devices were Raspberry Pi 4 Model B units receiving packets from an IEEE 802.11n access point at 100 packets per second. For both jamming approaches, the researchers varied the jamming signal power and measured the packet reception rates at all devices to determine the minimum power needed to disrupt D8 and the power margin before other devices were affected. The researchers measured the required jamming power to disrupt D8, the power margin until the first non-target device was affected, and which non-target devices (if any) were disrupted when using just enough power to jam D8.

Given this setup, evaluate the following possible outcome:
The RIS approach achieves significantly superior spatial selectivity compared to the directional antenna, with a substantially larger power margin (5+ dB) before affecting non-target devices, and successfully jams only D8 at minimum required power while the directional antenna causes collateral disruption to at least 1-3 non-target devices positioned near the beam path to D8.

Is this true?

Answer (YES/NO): YES